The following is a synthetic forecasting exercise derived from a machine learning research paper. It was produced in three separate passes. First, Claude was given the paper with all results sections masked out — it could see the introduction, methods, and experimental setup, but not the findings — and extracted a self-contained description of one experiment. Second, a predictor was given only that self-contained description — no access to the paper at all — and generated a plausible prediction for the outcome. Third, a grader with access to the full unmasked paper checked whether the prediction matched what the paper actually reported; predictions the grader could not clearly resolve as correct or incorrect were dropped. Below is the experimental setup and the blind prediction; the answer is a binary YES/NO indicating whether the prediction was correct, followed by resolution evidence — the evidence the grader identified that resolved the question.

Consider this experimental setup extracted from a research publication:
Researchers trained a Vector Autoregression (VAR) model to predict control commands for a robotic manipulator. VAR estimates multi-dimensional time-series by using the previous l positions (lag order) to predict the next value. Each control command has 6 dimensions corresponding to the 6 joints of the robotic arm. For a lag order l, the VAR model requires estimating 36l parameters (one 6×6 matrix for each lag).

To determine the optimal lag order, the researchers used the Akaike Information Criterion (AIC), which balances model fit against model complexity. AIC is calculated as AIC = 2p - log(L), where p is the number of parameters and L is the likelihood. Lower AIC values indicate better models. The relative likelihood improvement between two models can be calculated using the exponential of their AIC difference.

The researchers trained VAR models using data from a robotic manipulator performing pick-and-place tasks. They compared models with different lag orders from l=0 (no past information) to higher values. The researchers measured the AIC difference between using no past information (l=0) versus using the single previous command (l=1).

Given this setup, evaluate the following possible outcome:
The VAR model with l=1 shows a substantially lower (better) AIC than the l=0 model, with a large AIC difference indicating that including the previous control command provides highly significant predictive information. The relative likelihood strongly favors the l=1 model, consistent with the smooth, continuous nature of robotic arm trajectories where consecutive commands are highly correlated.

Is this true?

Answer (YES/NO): YES